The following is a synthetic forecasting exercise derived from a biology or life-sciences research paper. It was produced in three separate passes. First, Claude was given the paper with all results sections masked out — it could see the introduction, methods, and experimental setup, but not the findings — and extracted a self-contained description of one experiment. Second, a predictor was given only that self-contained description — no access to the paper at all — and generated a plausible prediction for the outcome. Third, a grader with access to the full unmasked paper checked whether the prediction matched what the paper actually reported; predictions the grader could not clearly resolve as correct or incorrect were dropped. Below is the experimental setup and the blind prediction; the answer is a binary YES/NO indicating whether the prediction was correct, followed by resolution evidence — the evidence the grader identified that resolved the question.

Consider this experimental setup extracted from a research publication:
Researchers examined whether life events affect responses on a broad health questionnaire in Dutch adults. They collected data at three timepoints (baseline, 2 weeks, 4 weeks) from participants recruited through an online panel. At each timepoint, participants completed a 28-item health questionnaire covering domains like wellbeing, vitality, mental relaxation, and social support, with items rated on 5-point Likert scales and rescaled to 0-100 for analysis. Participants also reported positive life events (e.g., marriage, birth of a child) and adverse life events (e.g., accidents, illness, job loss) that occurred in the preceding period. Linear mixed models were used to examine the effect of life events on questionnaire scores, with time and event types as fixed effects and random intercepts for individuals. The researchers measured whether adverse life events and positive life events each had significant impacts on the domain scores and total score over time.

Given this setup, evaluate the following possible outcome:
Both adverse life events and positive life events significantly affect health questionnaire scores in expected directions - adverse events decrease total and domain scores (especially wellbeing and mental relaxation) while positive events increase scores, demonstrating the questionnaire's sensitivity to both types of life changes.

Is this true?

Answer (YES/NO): NO